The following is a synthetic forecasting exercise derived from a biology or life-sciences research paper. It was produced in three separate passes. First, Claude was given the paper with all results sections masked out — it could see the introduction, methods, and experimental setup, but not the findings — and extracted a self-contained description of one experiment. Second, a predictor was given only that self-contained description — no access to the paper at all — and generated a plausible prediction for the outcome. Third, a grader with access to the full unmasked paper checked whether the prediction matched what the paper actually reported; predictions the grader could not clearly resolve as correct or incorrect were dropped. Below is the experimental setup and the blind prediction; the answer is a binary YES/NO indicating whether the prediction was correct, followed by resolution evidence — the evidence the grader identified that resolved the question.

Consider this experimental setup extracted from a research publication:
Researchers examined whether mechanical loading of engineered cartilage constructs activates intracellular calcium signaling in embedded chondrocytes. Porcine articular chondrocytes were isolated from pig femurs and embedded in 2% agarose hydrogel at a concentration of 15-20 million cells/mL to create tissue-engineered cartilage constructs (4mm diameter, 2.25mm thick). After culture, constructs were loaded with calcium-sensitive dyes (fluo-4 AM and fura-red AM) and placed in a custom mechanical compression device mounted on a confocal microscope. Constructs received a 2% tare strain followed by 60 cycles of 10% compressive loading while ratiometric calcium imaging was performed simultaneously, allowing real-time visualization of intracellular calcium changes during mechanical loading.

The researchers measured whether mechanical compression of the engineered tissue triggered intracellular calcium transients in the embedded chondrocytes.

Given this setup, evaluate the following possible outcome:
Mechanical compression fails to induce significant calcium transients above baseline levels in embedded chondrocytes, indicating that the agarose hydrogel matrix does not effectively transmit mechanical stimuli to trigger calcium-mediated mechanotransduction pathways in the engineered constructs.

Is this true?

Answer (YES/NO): NO